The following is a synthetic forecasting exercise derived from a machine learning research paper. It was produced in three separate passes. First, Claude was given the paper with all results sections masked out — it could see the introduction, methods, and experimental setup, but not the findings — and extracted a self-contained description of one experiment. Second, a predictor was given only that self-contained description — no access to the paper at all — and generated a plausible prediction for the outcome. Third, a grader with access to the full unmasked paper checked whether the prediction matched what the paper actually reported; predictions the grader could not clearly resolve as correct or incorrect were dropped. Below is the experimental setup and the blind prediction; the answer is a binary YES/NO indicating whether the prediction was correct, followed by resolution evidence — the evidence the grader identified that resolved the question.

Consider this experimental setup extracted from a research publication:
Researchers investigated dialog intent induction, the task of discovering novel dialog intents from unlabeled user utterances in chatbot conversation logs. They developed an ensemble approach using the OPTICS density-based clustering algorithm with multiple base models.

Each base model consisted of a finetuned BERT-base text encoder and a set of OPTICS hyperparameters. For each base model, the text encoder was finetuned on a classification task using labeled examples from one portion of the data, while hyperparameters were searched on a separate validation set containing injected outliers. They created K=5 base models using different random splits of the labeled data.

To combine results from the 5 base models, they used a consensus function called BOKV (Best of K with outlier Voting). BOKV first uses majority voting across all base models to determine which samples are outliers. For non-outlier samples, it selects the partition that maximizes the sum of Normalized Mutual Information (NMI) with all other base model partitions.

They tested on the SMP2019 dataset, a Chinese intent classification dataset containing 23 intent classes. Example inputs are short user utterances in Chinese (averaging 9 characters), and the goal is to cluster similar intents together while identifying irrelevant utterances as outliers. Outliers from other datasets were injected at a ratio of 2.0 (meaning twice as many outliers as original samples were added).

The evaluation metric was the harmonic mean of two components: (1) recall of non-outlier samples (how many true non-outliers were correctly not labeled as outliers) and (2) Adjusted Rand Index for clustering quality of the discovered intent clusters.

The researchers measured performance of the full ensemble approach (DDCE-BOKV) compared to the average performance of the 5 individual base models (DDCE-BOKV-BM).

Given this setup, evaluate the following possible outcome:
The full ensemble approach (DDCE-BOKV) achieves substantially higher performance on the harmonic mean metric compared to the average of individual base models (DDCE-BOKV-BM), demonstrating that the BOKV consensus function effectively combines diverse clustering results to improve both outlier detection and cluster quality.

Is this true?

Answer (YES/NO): YES